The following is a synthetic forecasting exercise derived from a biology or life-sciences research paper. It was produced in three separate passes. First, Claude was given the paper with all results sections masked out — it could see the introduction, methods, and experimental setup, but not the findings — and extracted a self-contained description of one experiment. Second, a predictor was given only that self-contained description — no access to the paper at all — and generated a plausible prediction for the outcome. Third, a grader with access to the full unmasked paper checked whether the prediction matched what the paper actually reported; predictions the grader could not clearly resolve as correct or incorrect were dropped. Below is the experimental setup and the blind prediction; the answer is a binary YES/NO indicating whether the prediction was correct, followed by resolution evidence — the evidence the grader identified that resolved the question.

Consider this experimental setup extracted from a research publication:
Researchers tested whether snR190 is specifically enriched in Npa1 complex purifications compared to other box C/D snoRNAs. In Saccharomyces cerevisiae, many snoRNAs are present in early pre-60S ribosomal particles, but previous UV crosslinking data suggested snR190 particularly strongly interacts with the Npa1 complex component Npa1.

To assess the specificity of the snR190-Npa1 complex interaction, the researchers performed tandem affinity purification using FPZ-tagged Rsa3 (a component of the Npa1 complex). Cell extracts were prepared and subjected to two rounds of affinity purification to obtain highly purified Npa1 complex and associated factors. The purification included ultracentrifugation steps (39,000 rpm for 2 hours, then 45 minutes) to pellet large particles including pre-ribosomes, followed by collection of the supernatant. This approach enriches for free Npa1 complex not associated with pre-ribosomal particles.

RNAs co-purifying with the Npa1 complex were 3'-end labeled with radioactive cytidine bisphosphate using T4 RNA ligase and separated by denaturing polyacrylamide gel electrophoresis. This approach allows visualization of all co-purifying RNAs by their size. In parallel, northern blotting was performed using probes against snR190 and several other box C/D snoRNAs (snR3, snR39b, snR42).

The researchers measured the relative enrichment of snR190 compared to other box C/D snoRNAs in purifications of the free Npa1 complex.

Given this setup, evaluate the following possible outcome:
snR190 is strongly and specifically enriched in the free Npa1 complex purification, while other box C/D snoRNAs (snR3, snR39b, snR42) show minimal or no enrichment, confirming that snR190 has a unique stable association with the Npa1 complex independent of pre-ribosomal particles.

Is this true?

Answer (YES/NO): YES